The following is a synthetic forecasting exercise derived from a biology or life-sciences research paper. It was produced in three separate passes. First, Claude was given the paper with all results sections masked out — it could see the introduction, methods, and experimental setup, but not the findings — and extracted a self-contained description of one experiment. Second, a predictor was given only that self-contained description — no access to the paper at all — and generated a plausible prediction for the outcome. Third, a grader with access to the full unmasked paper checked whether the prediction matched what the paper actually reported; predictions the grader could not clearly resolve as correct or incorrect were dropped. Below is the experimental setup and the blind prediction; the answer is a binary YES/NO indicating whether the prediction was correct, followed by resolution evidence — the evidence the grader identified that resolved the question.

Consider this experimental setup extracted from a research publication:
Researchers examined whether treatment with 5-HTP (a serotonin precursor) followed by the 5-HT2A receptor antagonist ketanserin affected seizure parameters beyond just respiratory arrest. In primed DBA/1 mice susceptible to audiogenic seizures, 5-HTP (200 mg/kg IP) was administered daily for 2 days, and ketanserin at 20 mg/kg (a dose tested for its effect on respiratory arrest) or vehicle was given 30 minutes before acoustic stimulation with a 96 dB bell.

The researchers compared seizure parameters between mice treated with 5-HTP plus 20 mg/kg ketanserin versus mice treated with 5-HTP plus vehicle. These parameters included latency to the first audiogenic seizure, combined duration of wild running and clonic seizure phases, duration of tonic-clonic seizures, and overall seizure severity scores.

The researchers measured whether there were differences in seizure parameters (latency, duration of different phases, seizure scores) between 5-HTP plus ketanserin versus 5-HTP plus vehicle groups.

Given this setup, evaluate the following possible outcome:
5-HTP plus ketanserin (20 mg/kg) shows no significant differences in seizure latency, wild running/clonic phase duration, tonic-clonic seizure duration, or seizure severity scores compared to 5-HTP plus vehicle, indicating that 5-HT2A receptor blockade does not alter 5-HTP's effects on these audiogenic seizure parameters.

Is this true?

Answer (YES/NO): YES